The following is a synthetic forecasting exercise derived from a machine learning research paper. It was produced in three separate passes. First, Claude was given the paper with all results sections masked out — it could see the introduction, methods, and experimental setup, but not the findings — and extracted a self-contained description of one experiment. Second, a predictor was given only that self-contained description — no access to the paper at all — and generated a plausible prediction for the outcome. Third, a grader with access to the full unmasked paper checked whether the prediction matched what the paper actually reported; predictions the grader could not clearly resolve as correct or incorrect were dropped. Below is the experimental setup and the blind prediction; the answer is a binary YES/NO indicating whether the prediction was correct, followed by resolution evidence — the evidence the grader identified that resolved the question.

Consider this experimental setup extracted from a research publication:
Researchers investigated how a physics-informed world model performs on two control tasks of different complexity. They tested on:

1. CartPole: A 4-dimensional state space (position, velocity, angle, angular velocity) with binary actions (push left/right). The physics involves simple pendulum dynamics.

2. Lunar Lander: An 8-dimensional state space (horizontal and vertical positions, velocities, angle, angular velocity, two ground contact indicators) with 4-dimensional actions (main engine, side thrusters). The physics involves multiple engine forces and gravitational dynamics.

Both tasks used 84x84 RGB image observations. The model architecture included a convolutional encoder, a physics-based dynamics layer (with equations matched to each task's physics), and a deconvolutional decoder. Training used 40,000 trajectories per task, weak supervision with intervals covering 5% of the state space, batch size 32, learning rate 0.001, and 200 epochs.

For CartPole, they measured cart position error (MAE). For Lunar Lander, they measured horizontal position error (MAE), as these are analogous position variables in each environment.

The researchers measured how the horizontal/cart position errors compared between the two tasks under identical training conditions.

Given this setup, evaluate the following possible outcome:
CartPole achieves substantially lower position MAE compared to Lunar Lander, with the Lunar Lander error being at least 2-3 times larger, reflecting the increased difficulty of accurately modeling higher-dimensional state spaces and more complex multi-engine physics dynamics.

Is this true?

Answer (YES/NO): NO